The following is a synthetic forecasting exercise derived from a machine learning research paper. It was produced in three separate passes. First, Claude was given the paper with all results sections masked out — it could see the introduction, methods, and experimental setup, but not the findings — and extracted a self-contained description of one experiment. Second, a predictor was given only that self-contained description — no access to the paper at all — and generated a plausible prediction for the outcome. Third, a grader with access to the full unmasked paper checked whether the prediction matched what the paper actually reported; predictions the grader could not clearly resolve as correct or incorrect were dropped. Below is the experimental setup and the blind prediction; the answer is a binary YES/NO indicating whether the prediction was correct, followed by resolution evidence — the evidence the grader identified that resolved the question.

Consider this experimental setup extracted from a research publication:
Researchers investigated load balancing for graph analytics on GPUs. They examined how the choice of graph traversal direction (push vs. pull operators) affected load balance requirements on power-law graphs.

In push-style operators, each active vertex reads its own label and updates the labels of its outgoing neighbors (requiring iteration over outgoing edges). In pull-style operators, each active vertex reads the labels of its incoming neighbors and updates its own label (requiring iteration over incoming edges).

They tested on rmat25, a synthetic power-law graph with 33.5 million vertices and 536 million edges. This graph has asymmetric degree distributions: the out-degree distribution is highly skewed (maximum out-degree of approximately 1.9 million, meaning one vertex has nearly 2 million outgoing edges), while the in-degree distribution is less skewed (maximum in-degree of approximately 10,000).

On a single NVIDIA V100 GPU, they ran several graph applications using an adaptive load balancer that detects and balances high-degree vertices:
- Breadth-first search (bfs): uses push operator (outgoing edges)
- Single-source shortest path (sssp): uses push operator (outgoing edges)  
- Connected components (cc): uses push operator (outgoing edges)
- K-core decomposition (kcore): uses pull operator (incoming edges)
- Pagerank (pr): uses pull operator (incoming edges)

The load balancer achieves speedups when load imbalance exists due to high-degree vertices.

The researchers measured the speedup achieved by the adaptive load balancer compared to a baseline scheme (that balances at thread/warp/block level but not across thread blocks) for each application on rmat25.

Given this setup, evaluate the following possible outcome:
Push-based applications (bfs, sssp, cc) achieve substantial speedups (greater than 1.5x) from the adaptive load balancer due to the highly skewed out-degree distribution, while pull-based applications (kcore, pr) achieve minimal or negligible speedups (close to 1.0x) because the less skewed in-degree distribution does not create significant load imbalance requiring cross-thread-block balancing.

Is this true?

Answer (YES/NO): NO